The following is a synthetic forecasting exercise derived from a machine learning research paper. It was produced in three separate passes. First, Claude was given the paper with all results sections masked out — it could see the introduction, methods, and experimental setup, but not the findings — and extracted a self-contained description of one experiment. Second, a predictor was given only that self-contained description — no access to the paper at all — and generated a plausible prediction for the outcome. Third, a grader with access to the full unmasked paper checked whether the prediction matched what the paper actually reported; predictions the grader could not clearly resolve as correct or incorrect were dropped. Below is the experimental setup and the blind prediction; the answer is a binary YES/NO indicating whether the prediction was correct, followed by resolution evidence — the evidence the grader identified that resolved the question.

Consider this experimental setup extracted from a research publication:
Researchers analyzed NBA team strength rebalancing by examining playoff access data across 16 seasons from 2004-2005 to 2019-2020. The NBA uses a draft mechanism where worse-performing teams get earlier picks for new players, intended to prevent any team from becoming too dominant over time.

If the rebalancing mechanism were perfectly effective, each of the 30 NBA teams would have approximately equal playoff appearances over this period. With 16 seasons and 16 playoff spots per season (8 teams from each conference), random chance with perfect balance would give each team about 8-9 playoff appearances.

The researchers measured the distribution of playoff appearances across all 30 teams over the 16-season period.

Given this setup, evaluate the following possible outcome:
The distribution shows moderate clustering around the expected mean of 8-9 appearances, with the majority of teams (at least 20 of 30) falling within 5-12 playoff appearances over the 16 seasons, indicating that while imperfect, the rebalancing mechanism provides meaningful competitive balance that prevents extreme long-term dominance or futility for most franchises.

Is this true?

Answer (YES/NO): NO